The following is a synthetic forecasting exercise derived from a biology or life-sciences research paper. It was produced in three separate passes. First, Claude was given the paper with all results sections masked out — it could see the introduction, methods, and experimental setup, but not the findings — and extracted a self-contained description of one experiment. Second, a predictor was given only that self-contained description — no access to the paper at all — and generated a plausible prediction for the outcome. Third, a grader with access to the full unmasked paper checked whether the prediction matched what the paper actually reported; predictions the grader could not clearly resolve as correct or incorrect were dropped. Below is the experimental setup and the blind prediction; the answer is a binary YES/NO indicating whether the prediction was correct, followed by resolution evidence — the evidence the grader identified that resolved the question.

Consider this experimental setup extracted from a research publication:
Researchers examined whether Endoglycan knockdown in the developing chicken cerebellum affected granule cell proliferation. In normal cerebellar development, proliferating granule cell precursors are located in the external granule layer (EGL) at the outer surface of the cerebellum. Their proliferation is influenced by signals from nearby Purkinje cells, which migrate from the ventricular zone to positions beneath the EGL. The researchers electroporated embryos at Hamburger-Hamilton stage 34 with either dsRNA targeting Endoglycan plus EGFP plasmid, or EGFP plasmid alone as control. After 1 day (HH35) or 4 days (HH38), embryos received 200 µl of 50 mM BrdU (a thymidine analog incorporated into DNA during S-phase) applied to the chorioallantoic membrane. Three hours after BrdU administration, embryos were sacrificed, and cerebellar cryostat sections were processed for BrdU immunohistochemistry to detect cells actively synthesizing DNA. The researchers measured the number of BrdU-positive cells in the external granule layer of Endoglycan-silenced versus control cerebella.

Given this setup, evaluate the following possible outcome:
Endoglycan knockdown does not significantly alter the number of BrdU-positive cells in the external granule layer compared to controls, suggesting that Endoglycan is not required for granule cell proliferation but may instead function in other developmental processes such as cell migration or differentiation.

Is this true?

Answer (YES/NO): NO